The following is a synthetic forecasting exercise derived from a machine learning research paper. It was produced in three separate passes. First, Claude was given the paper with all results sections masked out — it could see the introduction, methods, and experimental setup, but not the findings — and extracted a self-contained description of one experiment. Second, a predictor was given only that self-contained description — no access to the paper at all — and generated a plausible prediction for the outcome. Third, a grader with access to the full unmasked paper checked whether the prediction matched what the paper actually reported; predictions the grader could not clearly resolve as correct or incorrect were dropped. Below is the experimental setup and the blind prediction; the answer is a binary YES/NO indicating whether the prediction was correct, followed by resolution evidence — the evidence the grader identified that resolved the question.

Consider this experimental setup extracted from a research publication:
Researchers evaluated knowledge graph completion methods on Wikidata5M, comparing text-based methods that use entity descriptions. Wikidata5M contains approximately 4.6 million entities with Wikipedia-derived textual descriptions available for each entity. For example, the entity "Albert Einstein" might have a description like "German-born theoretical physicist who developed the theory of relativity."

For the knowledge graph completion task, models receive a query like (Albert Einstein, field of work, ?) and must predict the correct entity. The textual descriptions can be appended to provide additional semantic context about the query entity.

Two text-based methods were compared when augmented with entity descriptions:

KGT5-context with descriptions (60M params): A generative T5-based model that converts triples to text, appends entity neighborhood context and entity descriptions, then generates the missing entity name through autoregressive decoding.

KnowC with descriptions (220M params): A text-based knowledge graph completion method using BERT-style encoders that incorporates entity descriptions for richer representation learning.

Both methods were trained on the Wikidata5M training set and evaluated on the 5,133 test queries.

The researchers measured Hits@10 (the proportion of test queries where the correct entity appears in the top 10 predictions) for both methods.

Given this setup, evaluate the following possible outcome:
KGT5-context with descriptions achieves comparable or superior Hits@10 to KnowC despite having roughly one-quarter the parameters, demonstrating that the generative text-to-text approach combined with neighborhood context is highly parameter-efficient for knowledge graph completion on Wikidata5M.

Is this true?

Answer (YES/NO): NO